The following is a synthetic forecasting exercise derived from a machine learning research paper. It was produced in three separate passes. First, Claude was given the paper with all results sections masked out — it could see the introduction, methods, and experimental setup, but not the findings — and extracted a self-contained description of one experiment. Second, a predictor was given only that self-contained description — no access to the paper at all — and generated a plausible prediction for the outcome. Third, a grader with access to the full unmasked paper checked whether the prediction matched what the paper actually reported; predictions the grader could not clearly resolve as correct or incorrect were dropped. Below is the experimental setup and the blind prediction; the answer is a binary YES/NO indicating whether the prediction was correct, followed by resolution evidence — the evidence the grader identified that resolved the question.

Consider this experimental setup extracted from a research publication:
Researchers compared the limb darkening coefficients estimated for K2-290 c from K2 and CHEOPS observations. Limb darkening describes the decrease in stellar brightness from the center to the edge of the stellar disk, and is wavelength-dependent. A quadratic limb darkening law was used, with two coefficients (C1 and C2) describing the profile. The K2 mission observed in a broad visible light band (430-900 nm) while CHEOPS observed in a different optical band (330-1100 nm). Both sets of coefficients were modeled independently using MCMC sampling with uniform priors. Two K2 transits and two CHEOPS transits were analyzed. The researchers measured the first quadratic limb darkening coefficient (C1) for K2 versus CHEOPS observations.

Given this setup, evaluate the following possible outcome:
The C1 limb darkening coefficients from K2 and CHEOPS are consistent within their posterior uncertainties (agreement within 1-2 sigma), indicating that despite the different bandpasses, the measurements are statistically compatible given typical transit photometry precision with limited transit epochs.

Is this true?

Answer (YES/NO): YES